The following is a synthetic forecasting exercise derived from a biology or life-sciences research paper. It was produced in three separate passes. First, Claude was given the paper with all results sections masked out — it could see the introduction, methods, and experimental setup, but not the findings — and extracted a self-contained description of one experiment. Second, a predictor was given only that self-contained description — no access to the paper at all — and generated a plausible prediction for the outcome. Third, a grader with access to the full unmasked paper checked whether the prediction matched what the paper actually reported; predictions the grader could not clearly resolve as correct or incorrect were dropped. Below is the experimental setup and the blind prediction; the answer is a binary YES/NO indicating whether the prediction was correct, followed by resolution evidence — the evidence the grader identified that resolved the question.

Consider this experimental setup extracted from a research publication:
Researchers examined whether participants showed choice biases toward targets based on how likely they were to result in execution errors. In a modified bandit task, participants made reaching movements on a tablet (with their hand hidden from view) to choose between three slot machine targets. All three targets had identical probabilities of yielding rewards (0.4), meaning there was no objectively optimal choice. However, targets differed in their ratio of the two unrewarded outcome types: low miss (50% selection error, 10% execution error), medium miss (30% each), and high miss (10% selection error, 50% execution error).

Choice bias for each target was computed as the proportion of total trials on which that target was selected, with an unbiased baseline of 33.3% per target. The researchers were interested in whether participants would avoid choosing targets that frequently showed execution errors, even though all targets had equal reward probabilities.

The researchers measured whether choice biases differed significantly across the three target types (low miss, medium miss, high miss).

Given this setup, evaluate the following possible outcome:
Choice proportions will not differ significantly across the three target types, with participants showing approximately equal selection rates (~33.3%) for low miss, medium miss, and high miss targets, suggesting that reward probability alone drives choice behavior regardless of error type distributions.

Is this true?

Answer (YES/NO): NO